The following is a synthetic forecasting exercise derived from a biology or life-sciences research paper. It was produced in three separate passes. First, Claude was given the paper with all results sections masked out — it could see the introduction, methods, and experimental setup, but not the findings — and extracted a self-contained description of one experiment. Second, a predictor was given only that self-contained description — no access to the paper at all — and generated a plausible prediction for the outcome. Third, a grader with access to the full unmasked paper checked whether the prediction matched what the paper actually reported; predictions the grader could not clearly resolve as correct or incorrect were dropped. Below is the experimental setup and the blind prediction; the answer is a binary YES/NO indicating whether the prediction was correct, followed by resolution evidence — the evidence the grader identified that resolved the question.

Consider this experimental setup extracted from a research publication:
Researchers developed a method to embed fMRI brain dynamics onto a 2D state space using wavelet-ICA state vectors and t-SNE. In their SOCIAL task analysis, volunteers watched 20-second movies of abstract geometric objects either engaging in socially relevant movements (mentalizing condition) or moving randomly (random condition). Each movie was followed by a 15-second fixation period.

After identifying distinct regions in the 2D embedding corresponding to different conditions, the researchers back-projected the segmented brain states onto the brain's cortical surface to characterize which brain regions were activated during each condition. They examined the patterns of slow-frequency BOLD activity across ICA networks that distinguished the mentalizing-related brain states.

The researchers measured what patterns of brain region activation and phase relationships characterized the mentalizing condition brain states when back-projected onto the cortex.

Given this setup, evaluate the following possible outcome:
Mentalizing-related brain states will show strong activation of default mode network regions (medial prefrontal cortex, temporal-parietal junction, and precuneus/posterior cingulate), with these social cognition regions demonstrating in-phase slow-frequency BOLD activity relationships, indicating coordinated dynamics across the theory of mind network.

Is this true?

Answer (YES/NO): NO